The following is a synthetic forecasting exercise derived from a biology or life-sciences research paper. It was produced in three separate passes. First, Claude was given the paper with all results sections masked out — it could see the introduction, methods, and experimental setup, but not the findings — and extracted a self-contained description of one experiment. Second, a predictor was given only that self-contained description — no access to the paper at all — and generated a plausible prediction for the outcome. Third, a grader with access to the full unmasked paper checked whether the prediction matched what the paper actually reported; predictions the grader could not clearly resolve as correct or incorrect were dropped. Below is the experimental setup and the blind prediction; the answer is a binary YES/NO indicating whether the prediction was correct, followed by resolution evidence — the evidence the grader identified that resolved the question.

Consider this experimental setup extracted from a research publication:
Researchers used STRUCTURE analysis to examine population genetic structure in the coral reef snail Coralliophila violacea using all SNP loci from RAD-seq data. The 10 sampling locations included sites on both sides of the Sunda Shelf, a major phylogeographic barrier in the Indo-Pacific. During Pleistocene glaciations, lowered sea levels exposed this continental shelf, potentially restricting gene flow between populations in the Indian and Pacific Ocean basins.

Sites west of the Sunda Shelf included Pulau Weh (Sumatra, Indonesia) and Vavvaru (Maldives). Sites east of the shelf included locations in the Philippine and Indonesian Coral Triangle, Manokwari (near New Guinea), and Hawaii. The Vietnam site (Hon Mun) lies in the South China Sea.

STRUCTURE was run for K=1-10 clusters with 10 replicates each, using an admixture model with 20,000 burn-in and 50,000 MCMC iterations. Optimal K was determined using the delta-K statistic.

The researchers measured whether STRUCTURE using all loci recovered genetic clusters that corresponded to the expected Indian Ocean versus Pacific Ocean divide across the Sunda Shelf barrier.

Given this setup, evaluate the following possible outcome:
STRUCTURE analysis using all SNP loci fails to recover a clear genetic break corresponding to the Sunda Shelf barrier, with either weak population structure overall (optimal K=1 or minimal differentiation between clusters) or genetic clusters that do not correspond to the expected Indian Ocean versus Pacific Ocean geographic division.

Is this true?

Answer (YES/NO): NO